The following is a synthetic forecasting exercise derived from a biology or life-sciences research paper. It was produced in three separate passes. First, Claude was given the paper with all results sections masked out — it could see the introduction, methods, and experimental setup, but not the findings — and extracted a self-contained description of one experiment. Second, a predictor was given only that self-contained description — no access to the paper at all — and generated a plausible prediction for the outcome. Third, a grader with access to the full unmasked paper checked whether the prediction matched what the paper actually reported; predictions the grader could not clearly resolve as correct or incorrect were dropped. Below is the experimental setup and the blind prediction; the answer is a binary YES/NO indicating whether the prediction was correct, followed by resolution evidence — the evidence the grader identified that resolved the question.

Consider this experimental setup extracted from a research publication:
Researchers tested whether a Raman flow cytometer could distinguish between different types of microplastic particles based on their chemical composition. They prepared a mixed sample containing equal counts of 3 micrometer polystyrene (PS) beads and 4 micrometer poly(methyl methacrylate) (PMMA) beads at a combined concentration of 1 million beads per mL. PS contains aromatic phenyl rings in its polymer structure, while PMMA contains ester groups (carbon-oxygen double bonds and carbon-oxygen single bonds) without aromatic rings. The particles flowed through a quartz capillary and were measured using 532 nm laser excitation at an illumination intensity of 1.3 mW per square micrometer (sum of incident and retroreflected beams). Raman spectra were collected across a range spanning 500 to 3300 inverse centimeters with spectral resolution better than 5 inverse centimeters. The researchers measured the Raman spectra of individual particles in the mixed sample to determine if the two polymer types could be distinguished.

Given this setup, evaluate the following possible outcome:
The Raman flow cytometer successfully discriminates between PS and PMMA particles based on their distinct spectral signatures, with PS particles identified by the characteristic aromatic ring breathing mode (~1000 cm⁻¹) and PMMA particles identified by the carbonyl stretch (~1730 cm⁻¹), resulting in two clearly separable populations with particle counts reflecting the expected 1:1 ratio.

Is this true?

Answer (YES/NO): NO